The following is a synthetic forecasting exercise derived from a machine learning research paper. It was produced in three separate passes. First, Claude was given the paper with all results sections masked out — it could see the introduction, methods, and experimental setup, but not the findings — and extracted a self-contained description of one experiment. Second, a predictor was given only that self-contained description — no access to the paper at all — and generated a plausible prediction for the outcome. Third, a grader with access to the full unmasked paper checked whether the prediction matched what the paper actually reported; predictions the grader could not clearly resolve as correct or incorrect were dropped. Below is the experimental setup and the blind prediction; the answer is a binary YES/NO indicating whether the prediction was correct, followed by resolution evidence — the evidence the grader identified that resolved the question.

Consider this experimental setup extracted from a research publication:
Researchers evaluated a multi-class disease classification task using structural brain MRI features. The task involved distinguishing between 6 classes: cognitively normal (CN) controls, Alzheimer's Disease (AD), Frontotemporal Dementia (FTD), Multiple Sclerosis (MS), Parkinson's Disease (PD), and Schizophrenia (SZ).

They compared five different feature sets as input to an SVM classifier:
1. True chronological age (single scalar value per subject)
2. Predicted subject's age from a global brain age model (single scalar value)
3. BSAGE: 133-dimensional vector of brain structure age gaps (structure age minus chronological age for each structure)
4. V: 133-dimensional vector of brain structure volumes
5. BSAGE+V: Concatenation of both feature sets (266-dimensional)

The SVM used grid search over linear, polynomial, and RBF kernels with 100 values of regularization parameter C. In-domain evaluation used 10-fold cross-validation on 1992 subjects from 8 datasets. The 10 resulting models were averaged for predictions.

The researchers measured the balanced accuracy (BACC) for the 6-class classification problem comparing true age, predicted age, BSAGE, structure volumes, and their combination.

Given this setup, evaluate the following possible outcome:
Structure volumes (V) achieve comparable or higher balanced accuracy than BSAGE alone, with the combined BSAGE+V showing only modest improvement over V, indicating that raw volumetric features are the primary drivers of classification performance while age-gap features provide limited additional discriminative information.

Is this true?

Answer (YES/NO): NO